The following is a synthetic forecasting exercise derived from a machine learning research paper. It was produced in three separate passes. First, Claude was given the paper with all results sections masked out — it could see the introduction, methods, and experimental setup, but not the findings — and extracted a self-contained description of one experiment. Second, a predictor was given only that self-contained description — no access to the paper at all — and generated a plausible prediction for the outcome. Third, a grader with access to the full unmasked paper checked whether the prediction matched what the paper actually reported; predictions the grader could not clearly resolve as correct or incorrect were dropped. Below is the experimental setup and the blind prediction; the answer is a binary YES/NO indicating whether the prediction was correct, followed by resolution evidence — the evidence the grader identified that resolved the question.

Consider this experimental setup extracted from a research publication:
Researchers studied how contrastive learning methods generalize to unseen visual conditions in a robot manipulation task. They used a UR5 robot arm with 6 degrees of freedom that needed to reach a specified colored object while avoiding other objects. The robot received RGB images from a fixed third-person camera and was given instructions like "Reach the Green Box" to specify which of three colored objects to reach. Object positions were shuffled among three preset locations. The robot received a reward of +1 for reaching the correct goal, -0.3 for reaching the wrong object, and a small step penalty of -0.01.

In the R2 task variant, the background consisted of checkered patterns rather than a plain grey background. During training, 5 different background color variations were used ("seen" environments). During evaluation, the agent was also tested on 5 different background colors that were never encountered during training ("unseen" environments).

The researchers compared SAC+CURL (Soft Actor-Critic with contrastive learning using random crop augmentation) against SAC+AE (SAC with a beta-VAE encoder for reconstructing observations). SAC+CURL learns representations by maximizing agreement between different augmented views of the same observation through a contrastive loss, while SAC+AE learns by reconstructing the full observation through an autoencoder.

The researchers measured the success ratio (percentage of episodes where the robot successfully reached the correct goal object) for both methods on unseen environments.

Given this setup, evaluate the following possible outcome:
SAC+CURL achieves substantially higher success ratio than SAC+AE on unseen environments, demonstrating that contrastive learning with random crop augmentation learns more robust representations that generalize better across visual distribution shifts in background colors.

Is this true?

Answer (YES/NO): NO